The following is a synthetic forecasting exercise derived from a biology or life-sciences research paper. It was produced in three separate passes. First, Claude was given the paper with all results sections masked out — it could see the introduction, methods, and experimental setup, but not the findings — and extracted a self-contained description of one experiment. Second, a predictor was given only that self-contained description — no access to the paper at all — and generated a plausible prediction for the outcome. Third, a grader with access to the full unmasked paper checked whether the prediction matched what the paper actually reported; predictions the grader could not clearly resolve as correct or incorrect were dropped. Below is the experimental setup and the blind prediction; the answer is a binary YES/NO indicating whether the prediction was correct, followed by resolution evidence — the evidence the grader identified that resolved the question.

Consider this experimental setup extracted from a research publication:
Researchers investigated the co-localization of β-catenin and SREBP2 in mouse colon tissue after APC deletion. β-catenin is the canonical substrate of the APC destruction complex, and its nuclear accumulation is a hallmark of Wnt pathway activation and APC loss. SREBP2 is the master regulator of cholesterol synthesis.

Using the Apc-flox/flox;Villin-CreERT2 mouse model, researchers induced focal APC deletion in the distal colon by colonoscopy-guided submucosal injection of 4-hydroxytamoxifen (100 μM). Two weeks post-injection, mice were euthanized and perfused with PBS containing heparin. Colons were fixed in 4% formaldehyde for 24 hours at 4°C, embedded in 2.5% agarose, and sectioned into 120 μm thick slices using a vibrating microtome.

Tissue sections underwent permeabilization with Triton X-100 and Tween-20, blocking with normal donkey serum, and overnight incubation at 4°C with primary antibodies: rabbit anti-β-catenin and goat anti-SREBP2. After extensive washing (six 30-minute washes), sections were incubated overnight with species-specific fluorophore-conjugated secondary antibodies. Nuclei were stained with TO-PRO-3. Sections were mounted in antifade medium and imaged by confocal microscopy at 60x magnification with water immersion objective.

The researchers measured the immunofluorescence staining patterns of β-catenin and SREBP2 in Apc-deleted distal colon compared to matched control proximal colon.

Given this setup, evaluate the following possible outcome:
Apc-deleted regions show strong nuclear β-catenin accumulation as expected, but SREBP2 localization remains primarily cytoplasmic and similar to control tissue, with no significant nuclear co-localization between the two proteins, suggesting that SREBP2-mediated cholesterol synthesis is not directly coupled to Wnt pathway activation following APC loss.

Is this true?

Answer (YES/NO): NO